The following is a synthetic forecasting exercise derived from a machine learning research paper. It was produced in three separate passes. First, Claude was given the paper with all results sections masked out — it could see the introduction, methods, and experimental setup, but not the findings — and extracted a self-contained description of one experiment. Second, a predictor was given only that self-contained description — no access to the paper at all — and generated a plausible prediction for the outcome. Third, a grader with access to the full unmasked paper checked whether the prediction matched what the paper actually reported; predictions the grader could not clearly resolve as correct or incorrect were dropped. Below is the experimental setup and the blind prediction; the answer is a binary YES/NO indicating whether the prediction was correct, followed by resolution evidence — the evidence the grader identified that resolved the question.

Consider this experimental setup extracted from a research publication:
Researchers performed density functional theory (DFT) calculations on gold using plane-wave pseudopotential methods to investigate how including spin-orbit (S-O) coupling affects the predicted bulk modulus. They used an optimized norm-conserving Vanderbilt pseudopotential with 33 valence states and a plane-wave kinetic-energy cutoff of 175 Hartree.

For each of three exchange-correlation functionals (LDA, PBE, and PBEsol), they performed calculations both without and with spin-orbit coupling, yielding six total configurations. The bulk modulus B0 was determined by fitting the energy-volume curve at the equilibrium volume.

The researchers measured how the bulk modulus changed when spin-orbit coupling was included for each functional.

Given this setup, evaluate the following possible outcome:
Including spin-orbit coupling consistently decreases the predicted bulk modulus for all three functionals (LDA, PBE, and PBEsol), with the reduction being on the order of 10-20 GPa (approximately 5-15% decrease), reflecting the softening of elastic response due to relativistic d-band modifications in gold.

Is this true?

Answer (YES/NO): NO